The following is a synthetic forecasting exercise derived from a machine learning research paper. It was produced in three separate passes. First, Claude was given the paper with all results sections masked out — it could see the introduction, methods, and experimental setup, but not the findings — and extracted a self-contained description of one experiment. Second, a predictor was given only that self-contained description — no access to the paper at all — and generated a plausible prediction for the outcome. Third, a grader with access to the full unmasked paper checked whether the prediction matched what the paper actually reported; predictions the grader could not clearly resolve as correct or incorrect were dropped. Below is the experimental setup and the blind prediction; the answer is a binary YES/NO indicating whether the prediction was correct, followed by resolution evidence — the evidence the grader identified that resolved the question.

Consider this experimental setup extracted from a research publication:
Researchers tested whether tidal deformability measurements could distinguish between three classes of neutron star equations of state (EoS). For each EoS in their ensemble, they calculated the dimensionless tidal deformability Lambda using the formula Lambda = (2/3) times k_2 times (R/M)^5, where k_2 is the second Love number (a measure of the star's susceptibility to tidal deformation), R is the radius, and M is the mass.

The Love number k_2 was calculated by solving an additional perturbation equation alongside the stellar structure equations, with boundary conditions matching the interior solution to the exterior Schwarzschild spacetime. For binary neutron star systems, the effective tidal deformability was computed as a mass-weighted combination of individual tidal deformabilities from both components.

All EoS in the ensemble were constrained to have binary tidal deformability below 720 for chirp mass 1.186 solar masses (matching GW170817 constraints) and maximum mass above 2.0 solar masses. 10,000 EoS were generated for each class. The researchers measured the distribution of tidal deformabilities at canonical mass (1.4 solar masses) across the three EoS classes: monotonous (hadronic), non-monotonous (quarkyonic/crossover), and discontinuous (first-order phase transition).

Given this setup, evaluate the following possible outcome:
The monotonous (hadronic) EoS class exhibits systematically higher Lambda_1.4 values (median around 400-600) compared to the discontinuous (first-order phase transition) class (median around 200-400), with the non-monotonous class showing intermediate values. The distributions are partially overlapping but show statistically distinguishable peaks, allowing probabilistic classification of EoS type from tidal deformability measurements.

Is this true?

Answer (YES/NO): NO